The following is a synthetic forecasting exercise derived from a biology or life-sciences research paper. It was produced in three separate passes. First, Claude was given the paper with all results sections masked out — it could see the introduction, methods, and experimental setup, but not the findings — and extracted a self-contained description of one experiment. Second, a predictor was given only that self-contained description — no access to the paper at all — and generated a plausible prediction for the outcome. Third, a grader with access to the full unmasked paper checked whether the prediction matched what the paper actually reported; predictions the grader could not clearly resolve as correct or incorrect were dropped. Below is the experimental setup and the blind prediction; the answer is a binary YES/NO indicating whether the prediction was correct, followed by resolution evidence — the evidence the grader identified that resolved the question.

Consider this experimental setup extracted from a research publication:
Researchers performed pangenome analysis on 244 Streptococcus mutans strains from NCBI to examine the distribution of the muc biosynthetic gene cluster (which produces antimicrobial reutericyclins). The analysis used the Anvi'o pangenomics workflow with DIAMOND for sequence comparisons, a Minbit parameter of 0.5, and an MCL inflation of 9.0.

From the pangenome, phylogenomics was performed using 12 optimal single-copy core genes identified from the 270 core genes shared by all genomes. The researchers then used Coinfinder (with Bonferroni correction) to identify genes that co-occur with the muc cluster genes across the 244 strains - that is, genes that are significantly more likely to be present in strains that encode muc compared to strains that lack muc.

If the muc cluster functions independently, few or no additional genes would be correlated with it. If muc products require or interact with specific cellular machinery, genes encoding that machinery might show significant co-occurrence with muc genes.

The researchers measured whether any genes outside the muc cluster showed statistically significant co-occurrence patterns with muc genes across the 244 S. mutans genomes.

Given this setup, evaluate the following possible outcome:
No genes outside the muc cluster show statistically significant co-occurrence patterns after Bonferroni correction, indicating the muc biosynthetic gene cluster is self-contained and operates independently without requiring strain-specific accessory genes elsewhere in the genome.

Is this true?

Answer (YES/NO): NO